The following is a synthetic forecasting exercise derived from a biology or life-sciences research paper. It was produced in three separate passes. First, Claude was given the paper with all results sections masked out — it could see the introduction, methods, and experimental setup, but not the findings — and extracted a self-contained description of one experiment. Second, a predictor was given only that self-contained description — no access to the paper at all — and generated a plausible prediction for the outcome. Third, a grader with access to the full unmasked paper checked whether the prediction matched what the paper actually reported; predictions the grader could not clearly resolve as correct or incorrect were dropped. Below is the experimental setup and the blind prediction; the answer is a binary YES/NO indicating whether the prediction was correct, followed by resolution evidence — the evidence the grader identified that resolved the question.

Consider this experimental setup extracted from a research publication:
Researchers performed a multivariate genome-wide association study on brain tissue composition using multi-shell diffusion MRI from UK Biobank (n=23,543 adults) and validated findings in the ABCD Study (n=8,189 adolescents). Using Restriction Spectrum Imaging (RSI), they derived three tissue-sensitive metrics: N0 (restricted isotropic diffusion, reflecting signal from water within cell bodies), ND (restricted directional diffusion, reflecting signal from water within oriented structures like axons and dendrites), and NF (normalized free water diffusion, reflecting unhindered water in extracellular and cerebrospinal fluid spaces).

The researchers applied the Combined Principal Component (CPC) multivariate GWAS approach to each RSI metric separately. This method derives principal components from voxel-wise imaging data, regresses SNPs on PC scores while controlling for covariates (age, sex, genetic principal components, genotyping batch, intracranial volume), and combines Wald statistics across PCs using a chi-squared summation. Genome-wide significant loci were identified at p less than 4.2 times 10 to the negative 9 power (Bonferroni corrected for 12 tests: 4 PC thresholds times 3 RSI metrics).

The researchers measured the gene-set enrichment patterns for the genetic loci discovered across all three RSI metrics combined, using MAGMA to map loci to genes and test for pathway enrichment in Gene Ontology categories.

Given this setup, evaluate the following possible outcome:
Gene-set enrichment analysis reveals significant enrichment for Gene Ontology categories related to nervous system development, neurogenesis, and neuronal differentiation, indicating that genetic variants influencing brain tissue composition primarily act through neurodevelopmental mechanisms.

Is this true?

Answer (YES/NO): YES